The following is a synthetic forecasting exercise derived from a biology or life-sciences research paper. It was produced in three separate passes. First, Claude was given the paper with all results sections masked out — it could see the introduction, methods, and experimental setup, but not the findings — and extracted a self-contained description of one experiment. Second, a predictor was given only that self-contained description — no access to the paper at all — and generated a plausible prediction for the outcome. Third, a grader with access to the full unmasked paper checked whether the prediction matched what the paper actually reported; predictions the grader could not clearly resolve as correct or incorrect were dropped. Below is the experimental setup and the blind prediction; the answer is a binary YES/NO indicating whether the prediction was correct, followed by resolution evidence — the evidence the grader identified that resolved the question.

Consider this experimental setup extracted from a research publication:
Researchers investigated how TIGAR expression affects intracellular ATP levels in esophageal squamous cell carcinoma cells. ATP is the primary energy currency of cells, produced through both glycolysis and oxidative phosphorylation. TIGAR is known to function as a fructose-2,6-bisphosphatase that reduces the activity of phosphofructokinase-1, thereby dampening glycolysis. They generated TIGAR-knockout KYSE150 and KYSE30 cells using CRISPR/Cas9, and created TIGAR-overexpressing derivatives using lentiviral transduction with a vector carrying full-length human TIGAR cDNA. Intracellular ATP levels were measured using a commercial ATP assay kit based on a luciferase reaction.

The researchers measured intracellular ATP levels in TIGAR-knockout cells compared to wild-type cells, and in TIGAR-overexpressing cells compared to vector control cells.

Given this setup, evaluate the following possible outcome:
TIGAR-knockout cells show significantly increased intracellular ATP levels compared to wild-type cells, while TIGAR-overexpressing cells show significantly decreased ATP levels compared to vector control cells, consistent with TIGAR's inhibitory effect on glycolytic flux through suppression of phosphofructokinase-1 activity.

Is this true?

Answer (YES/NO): NO